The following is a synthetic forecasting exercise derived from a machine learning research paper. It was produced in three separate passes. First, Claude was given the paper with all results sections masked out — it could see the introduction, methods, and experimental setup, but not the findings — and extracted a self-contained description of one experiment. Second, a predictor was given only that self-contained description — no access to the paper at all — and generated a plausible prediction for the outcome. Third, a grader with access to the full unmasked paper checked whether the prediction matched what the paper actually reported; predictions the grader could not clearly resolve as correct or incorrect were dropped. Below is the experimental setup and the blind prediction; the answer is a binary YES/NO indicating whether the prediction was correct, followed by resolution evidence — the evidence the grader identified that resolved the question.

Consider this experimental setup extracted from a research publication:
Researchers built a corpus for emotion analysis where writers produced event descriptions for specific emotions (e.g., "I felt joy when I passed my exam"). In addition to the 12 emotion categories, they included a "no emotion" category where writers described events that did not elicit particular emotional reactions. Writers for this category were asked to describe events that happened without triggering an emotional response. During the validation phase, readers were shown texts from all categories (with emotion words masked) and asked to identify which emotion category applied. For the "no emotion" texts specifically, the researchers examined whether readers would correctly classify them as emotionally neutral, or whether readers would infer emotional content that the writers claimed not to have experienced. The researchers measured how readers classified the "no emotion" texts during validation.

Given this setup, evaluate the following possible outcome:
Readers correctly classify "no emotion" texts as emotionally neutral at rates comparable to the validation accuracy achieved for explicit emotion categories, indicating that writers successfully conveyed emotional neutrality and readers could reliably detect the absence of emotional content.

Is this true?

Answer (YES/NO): NO